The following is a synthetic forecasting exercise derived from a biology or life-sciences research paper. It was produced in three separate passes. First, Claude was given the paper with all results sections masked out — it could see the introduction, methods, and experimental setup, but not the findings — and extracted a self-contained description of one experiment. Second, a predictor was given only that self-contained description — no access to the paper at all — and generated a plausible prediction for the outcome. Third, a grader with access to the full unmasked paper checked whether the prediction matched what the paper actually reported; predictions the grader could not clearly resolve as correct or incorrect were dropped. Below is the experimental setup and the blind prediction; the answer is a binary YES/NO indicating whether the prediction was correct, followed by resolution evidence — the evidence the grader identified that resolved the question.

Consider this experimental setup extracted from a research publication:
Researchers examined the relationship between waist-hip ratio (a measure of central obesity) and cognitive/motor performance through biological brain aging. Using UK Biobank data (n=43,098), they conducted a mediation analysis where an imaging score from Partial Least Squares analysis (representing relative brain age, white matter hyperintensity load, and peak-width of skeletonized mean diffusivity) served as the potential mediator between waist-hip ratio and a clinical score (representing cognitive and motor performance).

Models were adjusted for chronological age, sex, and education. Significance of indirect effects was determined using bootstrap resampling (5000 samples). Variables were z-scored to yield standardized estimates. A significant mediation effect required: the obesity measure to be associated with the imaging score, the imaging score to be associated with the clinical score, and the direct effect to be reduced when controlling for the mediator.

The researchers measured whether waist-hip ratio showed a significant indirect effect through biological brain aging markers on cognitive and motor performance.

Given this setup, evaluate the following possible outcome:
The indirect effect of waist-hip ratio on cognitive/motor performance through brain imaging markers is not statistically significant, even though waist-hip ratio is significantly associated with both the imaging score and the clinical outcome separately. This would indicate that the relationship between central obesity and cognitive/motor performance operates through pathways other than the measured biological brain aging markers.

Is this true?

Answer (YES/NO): NO